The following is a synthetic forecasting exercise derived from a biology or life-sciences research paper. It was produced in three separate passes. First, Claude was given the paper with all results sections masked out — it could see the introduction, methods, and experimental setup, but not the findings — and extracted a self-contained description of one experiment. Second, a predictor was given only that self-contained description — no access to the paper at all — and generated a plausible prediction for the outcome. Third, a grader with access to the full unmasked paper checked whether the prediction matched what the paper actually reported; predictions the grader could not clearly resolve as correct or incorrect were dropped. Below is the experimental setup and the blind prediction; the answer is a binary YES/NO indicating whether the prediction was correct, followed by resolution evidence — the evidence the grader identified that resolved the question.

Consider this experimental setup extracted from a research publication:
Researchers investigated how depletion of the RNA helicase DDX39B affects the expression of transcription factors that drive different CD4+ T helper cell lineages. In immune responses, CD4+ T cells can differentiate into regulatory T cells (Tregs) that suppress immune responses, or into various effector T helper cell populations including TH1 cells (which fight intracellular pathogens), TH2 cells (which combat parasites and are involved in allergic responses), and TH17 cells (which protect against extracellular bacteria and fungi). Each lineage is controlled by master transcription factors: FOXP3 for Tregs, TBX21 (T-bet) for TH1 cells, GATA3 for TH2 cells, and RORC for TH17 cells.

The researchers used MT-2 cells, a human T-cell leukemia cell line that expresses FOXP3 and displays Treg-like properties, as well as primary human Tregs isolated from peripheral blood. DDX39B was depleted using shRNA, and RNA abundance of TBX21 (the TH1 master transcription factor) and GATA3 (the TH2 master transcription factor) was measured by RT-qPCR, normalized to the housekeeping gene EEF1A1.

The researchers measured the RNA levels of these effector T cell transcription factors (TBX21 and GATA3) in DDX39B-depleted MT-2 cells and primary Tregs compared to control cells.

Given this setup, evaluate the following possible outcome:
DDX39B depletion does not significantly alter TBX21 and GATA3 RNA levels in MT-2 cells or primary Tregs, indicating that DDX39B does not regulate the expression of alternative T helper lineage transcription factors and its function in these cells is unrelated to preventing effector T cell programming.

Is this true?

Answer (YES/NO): NO